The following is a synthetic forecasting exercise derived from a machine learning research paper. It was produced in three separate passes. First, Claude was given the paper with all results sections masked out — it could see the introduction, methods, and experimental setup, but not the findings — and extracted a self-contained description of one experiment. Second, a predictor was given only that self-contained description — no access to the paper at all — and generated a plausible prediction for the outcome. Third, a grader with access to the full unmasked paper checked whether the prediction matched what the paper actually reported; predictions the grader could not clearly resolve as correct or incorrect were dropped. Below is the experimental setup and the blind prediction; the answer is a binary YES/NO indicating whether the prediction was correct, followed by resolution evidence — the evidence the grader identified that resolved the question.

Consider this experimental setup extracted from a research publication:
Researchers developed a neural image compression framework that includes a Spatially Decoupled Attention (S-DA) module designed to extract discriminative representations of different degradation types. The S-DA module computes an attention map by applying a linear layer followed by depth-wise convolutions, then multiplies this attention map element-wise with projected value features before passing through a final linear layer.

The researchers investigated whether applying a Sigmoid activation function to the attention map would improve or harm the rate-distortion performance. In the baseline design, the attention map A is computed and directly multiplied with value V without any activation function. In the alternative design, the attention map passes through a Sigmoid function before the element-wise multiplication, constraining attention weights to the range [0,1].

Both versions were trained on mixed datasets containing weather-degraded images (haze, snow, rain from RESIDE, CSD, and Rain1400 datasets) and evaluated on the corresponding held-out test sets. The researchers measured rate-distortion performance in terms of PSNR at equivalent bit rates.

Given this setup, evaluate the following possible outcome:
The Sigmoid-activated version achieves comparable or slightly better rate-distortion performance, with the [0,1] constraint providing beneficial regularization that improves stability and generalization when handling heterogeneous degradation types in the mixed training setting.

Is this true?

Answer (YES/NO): NO